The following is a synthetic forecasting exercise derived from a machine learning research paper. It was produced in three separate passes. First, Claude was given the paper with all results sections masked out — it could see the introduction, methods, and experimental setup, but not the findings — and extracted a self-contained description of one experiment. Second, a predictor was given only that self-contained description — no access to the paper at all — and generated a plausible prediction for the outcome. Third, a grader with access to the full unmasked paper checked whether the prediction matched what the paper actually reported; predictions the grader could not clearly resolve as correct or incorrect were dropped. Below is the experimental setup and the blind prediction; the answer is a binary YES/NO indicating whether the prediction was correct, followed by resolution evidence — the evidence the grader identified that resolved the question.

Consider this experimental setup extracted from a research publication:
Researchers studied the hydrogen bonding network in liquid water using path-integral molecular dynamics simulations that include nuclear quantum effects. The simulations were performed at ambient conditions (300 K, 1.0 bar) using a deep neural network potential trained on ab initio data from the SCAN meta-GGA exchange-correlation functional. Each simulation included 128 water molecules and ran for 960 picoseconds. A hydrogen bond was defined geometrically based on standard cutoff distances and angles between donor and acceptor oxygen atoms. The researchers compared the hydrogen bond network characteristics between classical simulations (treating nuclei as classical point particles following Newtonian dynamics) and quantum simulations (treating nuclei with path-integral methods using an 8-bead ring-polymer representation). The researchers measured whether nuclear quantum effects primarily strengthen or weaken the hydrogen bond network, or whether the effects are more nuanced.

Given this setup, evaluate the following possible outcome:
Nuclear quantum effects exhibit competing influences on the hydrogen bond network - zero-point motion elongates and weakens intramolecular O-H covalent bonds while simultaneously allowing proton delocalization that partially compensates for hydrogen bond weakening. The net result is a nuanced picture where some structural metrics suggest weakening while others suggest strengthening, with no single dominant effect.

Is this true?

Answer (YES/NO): NO